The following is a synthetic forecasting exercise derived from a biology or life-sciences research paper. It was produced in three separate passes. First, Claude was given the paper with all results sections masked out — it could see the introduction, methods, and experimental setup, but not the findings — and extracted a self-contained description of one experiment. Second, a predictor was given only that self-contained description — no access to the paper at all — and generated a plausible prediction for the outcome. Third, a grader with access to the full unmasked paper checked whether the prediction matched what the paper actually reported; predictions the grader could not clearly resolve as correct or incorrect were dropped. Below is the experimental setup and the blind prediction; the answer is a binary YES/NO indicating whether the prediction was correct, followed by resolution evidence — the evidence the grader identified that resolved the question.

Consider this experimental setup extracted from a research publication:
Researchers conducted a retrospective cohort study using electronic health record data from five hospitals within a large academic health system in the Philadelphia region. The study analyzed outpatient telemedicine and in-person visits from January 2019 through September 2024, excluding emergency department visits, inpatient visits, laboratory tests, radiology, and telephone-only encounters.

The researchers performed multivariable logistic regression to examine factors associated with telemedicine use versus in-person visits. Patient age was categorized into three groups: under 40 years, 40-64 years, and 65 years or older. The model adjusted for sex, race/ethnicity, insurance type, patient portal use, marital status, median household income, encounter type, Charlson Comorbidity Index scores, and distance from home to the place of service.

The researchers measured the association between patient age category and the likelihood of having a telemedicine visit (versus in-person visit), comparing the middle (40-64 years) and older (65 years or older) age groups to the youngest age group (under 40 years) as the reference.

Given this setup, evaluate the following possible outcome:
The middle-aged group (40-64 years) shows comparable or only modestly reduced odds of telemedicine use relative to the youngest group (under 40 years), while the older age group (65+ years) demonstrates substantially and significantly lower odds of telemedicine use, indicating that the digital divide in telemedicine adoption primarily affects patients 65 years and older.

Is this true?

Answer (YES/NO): NO